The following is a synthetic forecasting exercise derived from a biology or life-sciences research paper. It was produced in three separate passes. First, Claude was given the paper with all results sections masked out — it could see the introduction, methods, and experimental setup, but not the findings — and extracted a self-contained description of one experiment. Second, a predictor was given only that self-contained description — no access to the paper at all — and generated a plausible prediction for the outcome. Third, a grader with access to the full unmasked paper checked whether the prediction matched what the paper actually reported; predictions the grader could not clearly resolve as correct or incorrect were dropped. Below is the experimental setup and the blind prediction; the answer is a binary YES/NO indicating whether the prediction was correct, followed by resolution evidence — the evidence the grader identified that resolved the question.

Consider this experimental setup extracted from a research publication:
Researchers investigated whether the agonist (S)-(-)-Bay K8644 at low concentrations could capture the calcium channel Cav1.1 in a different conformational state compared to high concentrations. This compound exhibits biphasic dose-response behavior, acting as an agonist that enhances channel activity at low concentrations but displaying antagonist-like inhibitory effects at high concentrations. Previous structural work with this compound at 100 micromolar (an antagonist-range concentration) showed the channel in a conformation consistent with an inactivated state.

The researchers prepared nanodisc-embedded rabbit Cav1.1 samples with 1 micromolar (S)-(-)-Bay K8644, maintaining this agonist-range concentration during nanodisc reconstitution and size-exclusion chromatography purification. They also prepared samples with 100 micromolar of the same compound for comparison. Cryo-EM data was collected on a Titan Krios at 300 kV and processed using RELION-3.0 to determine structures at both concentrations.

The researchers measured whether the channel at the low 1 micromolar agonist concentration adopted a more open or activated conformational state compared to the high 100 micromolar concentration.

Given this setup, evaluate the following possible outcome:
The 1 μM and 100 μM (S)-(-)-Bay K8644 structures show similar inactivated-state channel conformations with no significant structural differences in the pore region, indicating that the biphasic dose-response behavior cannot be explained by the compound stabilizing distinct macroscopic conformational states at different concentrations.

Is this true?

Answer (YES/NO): YES